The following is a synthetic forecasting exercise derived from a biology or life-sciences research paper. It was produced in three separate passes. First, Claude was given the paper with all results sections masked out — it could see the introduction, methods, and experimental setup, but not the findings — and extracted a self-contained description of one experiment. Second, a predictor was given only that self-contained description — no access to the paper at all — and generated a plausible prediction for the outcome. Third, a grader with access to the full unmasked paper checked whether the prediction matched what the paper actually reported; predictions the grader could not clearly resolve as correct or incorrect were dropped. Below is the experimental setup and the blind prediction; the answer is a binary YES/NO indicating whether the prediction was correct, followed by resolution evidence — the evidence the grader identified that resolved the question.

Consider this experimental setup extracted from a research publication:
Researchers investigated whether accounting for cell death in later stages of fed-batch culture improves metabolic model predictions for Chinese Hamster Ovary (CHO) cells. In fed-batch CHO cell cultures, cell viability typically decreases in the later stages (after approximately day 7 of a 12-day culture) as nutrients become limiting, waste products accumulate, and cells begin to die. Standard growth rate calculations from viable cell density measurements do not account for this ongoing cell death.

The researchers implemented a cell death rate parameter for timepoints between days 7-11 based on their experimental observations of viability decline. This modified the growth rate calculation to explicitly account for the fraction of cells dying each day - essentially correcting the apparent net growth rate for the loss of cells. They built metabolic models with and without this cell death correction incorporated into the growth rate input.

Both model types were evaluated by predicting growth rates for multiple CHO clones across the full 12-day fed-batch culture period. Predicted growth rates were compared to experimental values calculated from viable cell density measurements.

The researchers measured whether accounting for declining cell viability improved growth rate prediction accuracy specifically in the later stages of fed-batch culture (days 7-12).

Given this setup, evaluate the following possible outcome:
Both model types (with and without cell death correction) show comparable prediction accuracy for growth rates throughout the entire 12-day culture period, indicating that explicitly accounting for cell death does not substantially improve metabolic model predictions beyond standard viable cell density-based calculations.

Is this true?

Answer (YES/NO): NO